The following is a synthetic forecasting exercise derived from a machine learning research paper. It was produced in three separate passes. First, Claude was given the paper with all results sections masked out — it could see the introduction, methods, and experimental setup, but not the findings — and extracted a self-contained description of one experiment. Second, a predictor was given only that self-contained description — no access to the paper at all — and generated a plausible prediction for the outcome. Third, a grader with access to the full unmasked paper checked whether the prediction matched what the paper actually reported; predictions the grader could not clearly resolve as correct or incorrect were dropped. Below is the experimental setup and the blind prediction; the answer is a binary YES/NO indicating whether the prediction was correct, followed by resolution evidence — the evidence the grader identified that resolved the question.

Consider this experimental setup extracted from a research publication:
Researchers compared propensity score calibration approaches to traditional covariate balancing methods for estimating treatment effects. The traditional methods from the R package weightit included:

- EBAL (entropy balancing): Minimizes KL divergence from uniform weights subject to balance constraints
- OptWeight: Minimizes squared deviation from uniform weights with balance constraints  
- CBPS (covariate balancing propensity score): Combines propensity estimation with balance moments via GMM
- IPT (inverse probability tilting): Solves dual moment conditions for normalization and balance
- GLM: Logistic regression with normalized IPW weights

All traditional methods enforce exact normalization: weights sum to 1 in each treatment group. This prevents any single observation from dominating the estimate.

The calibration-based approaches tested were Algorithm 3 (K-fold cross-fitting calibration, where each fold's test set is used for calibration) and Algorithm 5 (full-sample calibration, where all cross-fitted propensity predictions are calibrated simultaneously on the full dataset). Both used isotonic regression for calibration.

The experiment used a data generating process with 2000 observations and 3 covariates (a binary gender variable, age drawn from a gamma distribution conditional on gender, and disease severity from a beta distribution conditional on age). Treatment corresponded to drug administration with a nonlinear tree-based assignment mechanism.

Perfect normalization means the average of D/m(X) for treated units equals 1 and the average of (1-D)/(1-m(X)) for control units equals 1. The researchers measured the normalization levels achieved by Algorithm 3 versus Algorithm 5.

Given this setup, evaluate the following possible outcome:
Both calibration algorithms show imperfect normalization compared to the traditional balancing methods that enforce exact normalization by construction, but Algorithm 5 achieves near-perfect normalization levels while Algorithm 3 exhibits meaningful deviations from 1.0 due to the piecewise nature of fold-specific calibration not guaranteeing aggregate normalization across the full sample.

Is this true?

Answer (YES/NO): NO